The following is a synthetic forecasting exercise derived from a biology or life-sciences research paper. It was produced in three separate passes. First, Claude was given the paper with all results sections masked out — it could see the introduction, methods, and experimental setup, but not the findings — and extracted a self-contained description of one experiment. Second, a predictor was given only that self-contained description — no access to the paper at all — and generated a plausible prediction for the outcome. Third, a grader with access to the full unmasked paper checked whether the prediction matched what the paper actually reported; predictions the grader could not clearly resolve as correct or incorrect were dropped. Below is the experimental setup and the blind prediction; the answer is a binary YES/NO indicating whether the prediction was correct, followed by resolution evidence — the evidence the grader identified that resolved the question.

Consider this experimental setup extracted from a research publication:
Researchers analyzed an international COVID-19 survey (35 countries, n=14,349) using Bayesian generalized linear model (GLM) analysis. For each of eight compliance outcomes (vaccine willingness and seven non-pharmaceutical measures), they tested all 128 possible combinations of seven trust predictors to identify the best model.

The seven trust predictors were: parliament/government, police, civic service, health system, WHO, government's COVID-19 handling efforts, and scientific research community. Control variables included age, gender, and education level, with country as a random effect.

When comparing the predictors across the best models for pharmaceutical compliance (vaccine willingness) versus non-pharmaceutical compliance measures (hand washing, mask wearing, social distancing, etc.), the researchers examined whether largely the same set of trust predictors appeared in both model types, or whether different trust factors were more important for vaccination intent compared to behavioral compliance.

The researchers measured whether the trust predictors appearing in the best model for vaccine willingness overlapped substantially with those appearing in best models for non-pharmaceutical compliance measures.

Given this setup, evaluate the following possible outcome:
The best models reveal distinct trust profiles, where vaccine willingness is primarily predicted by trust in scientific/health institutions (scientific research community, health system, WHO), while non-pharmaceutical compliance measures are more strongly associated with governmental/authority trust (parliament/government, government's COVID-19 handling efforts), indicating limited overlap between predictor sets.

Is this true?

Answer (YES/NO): NO